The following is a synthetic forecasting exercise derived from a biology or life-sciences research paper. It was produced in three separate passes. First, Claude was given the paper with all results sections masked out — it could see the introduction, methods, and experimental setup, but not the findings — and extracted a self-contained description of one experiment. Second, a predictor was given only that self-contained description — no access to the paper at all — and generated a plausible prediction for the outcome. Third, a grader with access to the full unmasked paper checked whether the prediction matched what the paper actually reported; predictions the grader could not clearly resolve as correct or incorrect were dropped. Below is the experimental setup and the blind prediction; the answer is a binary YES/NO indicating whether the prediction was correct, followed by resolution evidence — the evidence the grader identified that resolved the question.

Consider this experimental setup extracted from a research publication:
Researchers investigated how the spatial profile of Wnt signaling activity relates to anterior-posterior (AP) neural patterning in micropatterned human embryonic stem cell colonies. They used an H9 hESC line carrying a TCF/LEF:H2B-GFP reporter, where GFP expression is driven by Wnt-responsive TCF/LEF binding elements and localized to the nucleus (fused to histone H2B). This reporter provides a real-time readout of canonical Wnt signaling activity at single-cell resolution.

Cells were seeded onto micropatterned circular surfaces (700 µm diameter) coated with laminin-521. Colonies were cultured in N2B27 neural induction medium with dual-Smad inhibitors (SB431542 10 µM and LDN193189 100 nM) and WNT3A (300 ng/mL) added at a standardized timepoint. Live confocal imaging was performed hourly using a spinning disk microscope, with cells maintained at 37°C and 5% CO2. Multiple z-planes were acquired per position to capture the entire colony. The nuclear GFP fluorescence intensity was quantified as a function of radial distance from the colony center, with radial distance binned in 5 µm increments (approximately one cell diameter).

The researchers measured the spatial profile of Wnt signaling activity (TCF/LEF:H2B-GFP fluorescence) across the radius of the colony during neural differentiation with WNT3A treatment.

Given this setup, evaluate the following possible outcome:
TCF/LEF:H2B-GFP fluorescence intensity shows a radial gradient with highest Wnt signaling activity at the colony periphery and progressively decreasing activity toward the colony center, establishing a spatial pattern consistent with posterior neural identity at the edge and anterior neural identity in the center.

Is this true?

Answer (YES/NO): YES